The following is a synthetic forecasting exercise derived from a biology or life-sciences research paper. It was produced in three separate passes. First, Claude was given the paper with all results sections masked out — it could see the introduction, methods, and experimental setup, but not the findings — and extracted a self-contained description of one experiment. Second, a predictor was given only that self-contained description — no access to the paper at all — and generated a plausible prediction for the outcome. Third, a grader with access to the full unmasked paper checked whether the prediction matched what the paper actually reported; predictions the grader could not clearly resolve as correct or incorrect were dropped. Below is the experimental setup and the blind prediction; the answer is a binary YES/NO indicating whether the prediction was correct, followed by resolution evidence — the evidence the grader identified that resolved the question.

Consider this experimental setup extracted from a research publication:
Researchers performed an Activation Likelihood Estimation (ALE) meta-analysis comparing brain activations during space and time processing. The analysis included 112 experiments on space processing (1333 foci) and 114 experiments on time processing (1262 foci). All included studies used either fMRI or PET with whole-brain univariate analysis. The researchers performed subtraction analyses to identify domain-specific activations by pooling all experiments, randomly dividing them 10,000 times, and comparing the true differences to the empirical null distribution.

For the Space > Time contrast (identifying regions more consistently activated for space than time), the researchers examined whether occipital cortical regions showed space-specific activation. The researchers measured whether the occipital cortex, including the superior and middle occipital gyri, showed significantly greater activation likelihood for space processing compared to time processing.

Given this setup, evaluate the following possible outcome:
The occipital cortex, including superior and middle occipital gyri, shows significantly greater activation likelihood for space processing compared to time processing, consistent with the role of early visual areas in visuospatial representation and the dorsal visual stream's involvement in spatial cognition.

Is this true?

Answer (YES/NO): YES